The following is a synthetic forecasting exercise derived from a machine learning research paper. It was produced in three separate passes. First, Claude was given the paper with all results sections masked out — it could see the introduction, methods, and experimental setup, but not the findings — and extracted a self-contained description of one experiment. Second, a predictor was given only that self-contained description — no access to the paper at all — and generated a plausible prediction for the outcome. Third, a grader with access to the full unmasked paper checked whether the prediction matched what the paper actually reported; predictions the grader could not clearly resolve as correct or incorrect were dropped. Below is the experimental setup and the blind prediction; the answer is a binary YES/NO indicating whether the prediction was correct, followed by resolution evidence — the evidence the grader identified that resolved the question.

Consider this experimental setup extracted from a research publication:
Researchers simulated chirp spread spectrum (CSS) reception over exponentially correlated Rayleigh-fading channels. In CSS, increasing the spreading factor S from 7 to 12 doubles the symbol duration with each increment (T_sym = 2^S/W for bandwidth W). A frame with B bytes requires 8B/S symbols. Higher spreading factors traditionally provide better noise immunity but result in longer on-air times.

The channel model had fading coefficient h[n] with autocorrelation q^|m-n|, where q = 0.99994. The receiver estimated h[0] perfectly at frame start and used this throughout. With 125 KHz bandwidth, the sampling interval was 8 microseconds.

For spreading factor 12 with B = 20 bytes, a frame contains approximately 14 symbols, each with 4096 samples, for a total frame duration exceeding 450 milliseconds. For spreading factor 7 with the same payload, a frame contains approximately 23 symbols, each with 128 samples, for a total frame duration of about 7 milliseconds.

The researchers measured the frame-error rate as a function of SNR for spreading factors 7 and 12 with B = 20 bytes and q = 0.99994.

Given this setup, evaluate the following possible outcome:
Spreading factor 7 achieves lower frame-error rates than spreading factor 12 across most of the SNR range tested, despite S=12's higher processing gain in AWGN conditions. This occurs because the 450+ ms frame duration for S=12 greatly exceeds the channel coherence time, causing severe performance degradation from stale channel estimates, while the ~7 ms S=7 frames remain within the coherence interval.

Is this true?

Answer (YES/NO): YES